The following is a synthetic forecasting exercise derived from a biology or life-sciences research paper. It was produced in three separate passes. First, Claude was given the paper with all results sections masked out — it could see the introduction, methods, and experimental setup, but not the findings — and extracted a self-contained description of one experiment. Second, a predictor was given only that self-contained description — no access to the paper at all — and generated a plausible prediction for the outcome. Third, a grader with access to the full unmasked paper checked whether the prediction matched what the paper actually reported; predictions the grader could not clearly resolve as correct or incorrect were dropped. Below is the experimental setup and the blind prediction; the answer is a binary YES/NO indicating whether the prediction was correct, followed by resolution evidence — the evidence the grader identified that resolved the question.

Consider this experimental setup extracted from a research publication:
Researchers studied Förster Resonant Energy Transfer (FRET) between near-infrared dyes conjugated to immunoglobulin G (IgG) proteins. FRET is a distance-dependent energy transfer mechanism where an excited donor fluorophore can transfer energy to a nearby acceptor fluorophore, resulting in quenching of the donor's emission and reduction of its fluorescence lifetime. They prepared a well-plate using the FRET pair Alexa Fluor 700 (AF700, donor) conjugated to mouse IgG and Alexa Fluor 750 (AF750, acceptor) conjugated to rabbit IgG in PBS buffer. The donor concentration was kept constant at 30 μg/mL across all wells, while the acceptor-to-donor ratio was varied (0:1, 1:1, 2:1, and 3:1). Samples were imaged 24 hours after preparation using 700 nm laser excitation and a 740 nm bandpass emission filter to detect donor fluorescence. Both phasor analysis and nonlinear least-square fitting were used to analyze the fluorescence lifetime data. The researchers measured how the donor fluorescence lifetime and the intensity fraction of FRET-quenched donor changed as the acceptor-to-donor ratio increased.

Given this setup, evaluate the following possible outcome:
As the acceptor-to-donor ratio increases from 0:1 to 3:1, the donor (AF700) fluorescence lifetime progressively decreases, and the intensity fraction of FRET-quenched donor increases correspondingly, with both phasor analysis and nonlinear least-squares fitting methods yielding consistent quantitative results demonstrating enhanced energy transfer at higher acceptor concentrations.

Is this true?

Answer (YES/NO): YES